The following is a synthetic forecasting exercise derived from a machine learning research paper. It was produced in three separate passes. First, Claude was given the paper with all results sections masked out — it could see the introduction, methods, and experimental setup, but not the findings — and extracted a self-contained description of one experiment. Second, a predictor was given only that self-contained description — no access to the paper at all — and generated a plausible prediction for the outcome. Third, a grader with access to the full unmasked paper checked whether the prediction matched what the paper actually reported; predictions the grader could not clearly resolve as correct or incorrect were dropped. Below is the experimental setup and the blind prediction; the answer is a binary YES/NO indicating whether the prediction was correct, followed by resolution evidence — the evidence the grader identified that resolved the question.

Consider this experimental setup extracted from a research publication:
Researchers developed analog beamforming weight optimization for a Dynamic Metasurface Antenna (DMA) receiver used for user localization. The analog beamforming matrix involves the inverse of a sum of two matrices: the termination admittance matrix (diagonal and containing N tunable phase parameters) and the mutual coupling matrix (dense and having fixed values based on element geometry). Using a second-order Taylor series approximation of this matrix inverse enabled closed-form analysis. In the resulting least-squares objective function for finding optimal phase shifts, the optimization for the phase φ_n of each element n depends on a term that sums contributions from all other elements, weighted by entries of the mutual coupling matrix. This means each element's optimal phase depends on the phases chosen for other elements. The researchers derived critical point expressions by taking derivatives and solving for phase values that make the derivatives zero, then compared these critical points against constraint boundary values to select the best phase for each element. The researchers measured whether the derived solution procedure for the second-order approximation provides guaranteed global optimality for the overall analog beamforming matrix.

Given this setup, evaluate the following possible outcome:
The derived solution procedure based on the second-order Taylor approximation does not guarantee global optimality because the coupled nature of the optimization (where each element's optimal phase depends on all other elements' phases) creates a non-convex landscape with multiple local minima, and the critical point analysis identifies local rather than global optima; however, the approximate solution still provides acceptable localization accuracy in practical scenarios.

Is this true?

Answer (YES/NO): YES